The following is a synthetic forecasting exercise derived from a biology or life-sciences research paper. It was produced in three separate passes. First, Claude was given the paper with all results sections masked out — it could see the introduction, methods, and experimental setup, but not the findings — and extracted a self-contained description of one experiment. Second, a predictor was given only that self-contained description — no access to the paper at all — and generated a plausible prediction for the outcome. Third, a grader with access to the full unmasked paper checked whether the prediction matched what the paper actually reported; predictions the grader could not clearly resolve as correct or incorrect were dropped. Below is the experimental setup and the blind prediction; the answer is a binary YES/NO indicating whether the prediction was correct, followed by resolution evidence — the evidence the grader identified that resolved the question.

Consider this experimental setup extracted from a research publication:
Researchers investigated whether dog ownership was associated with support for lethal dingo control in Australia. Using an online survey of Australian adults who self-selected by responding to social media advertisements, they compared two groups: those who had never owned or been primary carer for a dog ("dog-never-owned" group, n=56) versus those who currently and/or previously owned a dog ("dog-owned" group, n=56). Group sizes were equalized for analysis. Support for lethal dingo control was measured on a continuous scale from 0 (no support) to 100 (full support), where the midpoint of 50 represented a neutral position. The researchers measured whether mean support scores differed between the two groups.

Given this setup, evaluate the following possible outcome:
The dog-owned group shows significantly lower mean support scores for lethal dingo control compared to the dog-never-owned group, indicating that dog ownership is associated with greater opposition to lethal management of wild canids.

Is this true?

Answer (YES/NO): YES